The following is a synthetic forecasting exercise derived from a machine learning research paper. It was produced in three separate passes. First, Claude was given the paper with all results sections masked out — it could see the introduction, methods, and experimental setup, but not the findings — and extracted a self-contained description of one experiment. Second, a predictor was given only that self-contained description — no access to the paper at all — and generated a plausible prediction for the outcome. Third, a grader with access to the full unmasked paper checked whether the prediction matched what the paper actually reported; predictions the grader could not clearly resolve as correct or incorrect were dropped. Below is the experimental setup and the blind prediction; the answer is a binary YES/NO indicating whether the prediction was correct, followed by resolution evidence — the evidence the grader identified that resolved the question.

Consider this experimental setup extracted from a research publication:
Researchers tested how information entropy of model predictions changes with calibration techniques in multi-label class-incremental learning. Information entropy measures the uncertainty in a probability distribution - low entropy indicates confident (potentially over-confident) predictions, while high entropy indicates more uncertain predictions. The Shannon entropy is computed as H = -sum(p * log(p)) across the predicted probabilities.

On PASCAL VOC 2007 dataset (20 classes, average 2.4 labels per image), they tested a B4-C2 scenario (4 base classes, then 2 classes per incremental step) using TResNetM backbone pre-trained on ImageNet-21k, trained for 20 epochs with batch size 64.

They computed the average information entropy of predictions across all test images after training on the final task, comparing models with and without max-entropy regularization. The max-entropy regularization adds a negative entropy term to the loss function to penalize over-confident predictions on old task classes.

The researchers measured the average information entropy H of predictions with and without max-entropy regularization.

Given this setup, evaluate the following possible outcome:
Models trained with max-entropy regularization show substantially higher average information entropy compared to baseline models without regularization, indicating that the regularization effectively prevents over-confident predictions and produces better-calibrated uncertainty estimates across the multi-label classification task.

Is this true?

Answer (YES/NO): YES